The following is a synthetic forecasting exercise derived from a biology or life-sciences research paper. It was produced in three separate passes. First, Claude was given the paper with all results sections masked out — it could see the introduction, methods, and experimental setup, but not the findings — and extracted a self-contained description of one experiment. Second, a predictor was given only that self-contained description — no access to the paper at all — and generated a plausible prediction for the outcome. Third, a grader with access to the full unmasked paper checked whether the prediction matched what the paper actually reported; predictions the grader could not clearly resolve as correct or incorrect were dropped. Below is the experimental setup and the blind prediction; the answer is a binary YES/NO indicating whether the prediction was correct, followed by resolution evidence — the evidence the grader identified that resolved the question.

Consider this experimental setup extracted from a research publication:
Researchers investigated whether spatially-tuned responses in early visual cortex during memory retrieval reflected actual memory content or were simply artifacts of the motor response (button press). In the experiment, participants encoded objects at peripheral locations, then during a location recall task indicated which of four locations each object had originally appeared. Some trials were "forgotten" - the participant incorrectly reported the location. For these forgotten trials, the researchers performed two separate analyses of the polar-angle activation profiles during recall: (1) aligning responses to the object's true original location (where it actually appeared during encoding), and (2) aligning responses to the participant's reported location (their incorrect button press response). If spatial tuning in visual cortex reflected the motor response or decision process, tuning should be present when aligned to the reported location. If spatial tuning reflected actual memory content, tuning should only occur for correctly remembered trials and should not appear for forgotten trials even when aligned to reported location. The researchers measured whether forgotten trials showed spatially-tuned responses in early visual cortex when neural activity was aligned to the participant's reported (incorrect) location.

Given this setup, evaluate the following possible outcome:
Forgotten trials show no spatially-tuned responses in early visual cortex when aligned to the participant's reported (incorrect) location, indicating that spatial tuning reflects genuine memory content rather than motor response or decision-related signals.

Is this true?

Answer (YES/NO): YES